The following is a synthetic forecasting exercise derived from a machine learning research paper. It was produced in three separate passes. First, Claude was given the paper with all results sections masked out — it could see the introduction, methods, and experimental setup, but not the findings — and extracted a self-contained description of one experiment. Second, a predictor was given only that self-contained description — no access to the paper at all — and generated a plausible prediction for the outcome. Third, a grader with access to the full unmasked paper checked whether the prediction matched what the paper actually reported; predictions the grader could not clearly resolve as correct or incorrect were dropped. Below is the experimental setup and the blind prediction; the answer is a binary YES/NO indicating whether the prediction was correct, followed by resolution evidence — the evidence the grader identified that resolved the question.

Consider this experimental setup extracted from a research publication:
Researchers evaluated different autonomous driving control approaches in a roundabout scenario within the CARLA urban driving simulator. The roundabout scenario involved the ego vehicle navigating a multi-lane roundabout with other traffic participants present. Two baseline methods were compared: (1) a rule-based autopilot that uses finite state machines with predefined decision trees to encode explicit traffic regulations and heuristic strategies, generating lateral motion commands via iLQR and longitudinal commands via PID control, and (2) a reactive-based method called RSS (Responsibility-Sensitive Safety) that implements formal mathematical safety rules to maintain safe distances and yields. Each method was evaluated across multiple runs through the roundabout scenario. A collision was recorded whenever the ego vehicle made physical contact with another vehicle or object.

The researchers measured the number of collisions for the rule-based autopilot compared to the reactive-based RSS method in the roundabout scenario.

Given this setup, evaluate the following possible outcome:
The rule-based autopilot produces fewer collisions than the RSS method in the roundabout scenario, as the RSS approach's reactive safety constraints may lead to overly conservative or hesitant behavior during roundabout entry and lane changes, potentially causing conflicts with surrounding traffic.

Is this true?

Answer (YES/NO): NO